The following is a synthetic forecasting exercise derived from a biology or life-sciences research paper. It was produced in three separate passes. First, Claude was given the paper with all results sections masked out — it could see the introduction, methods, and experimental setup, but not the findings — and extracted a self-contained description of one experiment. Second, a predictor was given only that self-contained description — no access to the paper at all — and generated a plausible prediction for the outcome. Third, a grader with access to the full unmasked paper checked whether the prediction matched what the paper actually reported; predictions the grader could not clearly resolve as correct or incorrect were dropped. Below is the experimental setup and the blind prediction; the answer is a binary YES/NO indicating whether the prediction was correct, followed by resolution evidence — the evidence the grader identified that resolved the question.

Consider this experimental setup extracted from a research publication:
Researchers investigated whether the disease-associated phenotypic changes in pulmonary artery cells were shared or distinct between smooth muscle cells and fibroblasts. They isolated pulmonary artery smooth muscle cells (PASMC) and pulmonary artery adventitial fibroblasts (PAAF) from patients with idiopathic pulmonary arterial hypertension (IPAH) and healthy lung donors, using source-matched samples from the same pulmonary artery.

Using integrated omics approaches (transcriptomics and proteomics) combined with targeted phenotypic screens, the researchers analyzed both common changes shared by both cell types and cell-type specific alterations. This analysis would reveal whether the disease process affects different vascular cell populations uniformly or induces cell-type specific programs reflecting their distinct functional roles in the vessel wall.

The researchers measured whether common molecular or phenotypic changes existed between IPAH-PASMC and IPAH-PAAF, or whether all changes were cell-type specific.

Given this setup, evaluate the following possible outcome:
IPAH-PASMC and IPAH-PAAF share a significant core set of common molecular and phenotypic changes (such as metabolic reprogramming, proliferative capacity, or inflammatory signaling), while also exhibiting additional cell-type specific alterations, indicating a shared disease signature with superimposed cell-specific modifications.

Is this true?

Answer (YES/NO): NO